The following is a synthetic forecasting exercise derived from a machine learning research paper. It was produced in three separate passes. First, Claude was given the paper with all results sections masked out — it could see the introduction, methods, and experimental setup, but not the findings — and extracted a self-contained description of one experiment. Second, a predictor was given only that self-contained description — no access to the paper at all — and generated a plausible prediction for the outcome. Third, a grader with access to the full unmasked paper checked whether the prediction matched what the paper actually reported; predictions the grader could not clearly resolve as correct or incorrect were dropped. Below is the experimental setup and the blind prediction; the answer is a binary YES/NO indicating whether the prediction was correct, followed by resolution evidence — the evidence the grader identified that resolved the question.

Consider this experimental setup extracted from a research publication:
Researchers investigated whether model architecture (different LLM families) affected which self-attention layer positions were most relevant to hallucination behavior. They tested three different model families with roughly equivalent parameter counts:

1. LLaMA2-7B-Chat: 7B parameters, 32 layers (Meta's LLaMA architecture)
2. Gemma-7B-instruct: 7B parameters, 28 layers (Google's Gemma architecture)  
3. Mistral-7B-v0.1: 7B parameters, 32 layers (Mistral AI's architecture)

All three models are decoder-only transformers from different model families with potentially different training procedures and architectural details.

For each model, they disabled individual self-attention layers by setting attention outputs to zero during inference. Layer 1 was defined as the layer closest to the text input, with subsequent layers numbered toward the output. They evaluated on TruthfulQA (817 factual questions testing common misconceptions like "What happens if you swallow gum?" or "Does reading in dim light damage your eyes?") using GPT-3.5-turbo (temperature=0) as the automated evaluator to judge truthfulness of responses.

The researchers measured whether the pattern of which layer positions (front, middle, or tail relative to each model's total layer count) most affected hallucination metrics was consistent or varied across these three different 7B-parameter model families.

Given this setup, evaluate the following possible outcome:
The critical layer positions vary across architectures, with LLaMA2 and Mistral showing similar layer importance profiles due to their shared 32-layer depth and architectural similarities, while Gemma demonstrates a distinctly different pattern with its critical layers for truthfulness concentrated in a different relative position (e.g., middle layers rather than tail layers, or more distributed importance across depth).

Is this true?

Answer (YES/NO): NO